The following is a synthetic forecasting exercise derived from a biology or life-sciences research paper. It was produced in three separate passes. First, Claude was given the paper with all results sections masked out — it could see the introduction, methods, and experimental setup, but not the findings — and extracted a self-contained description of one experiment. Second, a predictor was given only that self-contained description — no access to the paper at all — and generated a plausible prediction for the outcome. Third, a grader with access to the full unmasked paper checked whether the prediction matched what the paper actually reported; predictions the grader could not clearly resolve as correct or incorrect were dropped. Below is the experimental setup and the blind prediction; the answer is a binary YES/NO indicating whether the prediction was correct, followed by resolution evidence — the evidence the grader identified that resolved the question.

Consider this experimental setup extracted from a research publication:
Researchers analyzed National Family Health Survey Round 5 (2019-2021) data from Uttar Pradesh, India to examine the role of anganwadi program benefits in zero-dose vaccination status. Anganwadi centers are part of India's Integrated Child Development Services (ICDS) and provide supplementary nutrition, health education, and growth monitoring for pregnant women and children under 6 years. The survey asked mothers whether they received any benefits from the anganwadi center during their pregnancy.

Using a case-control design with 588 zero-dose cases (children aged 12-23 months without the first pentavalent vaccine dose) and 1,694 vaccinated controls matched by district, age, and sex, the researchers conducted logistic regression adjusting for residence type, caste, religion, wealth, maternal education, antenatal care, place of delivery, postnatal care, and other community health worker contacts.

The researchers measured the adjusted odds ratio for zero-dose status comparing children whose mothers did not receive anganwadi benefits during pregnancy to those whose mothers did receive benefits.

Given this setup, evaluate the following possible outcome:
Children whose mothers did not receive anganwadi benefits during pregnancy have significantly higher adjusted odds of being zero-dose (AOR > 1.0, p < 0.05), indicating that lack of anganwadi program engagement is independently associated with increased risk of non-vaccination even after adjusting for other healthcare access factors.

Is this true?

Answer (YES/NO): YES